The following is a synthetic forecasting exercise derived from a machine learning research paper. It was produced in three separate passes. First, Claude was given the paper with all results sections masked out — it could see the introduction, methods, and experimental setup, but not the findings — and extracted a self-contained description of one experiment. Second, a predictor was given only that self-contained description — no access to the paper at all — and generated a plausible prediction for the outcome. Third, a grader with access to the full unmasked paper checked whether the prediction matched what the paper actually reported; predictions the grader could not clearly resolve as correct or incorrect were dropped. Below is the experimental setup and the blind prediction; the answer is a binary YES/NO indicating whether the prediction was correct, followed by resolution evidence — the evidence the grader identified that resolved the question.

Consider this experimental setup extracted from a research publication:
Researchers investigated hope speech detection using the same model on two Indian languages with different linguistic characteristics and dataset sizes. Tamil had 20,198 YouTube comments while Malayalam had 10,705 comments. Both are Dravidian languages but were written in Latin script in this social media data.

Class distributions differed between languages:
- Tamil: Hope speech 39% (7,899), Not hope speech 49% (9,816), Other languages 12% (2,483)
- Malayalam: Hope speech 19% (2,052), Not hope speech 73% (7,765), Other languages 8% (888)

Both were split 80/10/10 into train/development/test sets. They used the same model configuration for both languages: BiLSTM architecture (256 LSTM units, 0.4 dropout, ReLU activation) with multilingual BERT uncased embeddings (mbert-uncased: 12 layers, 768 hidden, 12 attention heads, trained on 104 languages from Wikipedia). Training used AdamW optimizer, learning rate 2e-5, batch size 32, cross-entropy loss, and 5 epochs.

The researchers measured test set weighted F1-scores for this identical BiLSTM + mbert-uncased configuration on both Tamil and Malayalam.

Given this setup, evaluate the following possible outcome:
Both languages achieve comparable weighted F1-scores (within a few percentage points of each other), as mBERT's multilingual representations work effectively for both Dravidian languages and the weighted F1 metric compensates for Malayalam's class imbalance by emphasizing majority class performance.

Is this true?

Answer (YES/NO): NO